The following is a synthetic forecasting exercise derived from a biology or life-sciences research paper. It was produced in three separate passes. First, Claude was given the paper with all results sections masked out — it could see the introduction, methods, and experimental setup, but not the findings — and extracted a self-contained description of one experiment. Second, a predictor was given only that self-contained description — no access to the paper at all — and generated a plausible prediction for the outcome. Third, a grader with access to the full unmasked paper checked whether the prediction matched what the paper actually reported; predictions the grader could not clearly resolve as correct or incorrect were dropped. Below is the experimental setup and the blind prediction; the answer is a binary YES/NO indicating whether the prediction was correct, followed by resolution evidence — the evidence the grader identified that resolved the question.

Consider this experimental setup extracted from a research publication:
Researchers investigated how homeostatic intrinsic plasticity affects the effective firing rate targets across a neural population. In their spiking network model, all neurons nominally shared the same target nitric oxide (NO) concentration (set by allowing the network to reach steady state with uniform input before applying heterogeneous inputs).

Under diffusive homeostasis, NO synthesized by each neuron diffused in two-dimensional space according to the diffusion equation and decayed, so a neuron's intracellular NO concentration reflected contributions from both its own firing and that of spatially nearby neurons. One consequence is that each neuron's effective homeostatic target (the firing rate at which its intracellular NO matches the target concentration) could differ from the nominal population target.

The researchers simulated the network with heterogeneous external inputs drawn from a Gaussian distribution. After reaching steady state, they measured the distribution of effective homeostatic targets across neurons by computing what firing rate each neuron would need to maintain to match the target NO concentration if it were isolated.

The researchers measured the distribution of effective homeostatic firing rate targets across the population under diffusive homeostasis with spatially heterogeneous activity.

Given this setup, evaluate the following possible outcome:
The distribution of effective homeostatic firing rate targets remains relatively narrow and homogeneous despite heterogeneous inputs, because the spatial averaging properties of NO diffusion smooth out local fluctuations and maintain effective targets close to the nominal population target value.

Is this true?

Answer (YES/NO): NO